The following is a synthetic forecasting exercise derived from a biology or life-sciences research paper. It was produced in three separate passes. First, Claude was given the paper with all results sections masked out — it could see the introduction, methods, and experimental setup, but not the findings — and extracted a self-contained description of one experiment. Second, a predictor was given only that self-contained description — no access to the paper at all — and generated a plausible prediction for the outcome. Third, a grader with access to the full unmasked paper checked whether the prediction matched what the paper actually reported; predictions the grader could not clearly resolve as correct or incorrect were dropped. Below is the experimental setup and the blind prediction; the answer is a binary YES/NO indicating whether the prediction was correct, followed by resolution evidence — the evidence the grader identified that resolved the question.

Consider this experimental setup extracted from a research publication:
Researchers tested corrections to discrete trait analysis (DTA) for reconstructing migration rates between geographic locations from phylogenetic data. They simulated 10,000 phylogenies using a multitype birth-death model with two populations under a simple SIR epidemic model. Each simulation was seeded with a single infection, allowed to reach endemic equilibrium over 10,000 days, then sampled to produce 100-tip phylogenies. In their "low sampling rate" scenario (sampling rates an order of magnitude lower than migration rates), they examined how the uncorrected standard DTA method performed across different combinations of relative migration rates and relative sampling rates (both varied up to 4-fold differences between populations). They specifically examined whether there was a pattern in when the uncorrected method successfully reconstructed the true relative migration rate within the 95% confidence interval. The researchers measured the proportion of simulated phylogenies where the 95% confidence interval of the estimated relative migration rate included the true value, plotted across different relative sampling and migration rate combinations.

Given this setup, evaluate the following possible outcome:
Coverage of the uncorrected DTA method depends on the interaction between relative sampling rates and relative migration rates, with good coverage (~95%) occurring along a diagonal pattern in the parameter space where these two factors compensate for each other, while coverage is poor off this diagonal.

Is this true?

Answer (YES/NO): NO